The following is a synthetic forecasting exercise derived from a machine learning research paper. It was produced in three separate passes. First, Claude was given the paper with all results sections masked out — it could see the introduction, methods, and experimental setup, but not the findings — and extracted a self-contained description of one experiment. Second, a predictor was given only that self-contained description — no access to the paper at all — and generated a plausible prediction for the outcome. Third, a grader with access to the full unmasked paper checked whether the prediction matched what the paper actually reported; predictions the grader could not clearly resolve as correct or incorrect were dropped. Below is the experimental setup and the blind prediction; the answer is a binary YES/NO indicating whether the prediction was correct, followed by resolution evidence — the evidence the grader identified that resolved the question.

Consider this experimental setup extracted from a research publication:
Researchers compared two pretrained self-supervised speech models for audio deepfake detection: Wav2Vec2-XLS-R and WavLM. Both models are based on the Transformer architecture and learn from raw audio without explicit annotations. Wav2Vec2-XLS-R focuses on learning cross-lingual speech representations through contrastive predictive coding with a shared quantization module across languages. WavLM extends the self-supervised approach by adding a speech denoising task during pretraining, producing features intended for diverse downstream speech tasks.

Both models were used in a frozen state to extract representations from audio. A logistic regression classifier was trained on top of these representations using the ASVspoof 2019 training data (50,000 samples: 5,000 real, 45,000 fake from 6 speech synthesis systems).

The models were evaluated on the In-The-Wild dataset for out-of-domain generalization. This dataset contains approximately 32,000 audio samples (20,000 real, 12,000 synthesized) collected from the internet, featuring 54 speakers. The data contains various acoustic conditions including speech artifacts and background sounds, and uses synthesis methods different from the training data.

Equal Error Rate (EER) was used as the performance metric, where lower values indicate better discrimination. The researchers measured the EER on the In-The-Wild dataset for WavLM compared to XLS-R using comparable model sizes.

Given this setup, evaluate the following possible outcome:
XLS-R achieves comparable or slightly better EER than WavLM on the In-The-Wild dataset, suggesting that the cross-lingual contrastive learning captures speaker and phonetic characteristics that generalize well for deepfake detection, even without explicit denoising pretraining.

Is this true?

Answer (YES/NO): NO